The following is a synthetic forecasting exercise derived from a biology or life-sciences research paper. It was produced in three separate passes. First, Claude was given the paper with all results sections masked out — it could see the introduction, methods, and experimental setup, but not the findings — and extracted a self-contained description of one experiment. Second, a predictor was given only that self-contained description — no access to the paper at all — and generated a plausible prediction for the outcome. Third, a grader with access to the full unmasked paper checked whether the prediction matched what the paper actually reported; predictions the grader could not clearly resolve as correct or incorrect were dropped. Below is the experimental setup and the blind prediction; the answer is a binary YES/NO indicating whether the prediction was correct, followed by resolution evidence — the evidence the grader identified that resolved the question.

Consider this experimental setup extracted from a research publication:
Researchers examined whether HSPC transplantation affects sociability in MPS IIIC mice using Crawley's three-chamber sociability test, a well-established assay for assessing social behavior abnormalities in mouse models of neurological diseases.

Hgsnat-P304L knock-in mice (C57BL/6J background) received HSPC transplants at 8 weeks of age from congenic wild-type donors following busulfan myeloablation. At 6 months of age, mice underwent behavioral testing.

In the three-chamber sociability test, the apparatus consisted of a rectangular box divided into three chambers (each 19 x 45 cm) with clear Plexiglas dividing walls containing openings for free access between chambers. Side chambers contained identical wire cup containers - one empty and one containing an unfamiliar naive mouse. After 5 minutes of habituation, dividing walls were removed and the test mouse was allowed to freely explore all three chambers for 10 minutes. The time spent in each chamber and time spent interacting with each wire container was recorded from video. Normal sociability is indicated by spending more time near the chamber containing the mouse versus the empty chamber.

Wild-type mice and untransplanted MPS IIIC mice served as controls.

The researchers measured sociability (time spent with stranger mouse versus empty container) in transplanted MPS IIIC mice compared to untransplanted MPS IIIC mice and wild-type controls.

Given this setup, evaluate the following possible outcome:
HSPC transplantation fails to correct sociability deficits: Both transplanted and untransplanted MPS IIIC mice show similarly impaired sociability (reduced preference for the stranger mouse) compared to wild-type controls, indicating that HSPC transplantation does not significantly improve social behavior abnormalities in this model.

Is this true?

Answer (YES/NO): NO